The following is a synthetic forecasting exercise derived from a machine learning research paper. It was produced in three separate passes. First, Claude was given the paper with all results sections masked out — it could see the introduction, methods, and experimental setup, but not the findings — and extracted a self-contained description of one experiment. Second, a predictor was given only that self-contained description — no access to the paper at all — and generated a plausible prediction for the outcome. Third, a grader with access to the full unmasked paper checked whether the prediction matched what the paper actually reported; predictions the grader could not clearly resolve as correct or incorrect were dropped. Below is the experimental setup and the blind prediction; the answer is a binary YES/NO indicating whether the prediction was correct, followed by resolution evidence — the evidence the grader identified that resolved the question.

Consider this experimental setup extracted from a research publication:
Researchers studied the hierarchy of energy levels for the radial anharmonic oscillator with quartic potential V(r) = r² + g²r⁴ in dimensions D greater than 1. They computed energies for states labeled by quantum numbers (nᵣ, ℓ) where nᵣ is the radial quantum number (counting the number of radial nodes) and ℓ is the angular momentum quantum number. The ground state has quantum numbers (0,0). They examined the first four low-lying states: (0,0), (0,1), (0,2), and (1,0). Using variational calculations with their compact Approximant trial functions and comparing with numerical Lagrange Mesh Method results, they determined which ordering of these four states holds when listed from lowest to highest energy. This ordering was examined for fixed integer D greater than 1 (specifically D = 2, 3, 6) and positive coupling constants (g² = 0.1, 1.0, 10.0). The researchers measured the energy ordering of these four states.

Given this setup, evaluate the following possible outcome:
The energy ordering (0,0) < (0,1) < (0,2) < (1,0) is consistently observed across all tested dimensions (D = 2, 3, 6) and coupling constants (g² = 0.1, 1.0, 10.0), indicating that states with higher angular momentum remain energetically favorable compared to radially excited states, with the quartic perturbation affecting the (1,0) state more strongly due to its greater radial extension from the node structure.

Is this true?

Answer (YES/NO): YES